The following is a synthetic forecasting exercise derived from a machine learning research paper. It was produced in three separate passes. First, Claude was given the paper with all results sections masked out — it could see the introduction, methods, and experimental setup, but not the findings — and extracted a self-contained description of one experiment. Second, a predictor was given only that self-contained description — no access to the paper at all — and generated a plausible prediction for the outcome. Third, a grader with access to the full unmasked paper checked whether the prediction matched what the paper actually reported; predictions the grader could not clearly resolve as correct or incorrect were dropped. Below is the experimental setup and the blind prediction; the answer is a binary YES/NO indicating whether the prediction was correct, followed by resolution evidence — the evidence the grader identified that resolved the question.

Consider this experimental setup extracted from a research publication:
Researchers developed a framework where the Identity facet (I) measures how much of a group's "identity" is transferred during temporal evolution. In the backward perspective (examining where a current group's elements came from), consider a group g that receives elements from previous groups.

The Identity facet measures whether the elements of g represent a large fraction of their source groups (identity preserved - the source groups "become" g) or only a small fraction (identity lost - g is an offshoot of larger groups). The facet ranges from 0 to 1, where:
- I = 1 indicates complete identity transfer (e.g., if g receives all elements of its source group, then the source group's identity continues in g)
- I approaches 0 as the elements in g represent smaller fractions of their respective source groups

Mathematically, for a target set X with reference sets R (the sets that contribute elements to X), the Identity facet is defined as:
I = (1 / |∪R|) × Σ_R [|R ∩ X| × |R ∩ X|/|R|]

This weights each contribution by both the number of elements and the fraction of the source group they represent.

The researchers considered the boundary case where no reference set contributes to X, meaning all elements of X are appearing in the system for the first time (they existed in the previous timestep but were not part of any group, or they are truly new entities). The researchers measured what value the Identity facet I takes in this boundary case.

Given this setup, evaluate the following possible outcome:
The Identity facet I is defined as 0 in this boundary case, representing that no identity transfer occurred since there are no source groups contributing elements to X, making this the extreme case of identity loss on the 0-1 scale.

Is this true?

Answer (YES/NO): YES